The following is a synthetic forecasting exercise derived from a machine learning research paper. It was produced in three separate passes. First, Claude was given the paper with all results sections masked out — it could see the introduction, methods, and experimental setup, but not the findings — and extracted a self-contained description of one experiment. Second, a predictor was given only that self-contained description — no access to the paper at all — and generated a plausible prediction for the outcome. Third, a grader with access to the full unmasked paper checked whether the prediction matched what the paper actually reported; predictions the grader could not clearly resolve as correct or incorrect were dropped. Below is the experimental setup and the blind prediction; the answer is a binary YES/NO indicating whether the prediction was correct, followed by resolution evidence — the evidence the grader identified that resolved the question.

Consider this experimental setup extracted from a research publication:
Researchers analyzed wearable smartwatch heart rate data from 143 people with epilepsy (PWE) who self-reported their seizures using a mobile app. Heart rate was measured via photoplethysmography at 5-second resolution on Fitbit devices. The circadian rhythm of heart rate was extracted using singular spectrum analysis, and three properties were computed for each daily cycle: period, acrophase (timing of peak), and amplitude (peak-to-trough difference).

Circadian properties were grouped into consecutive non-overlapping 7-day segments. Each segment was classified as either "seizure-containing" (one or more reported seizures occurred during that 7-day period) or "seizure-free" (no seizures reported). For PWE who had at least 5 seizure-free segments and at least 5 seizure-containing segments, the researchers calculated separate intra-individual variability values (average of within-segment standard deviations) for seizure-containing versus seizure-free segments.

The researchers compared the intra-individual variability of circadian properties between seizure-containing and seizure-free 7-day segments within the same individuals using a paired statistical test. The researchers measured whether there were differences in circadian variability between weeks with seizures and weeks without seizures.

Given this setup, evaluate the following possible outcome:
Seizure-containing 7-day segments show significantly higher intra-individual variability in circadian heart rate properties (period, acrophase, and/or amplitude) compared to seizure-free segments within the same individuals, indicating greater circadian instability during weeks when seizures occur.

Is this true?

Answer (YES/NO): NO